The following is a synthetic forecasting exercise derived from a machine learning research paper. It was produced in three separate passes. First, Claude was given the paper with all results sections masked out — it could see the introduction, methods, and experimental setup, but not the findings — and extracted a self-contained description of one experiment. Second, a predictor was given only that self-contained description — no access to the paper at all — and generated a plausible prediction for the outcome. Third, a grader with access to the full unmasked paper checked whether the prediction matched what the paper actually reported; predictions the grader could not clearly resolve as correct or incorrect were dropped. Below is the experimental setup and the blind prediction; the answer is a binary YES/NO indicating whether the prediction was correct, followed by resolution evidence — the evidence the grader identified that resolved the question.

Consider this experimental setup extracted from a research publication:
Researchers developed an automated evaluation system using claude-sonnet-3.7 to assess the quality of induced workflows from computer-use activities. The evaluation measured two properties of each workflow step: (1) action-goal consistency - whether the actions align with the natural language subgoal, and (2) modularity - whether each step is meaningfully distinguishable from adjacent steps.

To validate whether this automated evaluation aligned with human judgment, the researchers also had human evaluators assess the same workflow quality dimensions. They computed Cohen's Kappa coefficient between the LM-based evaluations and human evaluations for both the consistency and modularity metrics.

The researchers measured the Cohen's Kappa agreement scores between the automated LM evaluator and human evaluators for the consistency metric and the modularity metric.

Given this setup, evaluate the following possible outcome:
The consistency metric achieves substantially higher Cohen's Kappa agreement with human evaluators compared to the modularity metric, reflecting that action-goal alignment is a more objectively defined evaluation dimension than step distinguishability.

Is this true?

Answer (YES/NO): NO